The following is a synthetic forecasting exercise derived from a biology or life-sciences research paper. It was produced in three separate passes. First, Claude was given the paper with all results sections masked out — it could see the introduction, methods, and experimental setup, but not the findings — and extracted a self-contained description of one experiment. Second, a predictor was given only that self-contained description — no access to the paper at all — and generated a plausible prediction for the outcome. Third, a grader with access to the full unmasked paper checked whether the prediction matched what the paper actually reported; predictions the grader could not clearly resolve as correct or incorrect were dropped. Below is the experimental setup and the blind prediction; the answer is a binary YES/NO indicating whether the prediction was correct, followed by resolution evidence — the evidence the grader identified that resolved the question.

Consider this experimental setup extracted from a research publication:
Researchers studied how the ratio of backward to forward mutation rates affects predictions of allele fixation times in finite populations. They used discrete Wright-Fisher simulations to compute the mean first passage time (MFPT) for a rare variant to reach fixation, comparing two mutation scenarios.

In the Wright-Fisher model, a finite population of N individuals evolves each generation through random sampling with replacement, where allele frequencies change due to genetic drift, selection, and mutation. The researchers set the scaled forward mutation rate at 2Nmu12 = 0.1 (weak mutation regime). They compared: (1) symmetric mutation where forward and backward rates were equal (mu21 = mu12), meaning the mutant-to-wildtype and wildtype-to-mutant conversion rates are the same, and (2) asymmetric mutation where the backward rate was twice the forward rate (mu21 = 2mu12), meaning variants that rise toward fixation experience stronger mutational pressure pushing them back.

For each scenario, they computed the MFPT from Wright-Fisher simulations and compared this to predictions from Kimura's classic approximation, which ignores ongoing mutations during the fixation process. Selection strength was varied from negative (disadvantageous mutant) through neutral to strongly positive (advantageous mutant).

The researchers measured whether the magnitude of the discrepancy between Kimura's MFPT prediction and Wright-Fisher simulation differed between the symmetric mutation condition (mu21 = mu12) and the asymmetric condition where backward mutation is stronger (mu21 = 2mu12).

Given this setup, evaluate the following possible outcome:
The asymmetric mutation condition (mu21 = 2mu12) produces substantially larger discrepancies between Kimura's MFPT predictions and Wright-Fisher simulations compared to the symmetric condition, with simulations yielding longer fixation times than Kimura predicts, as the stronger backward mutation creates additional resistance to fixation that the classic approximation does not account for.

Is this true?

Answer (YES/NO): YES